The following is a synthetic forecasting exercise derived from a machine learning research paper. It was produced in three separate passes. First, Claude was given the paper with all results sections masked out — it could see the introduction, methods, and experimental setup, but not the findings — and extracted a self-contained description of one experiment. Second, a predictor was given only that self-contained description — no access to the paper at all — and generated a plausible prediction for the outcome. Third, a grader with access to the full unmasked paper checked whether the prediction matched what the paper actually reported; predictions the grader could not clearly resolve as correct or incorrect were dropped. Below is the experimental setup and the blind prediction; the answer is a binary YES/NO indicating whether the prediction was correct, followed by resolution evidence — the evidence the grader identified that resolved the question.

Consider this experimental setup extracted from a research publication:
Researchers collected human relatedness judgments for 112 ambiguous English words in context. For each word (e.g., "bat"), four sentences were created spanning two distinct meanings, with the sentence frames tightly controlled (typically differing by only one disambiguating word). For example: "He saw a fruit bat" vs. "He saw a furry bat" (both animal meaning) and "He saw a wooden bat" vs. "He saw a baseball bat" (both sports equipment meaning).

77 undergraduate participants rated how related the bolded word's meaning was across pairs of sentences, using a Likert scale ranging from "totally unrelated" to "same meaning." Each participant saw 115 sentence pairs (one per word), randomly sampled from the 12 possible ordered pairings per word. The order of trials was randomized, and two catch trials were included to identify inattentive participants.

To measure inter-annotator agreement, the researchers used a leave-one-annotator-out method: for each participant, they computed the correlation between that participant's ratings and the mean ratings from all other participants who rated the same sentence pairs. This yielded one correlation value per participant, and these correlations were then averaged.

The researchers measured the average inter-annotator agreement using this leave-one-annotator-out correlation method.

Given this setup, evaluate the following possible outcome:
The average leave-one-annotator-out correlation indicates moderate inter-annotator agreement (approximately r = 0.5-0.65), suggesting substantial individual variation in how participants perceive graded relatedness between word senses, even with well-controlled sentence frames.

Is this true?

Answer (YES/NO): NO